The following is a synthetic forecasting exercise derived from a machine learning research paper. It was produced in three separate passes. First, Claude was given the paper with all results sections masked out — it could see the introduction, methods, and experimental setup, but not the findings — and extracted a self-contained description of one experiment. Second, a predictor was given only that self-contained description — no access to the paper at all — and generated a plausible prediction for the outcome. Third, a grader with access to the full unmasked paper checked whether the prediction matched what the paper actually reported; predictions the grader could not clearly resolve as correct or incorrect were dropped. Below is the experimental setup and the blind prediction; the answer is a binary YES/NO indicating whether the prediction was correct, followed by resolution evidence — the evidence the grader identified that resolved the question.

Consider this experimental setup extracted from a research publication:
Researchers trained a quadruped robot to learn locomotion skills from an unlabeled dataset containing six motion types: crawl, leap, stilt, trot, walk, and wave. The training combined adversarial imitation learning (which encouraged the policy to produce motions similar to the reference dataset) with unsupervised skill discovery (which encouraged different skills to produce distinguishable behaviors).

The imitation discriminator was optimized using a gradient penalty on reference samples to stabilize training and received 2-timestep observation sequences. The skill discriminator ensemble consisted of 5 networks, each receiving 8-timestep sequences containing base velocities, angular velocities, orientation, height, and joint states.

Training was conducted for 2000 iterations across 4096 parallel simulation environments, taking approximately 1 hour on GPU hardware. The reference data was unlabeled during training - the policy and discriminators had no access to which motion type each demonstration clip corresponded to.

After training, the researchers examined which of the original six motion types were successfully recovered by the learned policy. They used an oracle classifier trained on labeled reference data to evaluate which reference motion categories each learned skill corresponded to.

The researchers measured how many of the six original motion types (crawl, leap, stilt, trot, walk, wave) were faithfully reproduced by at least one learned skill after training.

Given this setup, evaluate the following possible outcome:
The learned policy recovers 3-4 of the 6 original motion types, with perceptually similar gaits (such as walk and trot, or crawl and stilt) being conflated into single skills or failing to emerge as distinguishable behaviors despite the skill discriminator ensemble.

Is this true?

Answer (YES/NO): NO